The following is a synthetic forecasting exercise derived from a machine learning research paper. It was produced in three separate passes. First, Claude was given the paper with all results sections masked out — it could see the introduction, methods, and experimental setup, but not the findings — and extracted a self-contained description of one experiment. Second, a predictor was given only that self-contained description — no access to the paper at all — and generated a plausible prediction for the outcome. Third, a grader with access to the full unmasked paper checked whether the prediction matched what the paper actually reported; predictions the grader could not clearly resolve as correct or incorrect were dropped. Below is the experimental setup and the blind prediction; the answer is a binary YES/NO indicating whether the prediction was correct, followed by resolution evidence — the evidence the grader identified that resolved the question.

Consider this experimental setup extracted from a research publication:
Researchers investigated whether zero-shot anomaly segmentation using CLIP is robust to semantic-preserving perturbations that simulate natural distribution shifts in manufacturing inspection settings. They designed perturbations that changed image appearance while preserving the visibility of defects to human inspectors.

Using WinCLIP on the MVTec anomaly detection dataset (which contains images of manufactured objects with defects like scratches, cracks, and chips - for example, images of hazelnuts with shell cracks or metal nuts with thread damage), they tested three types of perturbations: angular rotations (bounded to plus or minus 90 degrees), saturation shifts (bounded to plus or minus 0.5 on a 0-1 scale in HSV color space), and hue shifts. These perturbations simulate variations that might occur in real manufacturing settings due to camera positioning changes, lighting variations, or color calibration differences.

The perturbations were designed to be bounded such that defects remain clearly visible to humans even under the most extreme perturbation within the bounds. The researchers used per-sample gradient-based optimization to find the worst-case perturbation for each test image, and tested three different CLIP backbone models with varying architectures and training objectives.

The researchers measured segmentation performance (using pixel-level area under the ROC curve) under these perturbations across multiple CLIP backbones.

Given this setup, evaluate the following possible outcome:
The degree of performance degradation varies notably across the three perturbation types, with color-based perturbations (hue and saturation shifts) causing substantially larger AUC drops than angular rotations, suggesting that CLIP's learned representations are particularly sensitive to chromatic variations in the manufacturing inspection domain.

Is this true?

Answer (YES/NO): NO